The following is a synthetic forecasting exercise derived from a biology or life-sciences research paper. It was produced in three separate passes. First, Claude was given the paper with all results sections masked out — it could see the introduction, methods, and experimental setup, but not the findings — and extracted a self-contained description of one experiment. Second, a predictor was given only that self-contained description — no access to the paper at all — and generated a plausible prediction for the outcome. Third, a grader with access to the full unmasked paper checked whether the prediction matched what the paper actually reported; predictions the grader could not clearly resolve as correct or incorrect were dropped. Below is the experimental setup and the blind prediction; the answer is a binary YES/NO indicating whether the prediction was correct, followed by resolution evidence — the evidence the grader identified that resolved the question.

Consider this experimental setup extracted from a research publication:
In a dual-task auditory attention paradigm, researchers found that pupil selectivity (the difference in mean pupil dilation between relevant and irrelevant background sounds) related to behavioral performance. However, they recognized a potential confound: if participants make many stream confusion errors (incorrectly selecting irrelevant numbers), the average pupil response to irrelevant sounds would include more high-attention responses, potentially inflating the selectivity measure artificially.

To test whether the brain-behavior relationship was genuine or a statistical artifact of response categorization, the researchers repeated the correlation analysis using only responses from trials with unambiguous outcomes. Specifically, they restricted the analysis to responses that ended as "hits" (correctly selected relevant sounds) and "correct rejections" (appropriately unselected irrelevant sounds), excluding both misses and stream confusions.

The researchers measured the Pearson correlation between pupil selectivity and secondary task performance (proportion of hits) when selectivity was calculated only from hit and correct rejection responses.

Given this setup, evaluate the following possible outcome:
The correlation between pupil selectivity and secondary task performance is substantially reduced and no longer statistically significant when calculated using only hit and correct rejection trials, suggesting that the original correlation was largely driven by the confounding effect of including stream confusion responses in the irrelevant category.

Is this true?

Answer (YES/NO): NO